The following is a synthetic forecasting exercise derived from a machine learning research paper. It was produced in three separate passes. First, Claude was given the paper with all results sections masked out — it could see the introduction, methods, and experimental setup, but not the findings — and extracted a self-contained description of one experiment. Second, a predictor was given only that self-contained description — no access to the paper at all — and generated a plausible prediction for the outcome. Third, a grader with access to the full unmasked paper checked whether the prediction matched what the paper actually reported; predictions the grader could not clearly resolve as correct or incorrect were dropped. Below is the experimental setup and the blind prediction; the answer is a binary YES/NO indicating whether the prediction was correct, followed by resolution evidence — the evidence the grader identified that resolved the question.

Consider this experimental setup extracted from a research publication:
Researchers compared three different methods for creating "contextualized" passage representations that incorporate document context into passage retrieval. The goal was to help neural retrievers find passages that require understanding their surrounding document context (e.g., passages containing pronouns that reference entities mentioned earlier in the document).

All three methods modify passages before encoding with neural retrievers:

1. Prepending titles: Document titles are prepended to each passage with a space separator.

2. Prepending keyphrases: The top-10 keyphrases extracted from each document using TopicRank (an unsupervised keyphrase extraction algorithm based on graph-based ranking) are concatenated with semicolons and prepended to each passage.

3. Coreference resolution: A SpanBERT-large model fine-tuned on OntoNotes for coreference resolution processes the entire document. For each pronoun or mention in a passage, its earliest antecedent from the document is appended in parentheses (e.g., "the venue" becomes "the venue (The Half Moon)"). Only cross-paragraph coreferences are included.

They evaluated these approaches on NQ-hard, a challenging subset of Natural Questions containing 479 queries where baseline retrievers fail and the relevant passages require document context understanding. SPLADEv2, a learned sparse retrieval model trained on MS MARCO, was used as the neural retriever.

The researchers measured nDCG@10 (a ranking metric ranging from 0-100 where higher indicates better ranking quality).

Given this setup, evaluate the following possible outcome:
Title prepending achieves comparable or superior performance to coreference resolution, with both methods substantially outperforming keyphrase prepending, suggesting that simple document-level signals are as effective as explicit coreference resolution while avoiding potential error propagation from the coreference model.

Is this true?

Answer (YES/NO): NO